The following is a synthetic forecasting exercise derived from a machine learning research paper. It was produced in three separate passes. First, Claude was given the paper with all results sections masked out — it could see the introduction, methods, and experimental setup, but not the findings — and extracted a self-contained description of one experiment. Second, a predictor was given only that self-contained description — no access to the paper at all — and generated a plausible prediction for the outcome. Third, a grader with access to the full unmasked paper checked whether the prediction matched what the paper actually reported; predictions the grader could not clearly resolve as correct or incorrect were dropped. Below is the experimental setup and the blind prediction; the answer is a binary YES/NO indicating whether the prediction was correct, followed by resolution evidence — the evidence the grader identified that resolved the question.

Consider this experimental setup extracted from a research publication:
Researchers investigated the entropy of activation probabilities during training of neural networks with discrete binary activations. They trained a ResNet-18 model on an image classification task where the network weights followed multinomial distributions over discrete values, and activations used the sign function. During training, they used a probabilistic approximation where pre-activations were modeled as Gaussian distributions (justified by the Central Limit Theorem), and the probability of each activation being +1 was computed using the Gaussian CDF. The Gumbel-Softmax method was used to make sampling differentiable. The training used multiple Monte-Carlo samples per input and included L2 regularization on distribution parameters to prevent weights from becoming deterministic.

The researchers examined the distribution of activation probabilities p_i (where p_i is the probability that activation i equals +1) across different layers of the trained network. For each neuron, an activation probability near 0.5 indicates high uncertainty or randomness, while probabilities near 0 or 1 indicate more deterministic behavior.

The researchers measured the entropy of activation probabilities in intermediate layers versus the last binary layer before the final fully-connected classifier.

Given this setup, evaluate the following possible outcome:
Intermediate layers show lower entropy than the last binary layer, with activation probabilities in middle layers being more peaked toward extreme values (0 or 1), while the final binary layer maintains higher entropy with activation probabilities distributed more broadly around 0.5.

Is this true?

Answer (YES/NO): YES